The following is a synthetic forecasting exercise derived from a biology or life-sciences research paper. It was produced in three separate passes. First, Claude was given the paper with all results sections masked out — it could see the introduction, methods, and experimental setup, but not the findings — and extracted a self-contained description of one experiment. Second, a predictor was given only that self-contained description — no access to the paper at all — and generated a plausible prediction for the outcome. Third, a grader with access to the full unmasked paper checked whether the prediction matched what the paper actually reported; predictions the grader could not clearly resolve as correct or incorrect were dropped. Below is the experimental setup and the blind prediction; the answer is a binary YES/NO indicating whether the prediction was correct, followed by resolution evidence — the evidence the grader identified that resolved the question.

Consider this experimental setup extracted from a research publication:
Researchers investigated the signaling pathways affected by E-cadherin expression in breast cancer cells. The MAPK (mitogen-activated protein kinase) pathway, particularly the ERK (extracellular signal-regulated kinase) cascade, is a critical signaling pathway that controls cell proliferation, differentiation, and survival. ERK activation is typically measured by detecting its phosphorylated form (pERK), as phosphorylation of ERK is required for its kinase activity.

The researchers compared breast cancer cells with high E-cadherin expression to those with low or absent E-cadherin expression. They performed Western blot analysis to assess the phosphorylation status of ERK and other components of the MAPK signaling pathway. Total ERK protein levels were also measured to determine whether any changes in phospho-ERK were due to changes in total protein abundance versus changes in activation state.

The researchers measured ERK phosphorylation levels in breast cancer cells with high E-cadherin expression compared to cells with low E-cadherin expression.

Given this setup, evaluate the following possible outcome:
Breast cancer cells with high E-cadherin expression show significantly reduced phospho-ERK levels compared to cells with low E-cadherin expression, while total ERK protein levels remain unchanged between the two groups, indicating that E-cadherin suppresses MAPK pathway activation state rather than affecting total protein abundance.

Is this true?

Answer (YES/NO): NO